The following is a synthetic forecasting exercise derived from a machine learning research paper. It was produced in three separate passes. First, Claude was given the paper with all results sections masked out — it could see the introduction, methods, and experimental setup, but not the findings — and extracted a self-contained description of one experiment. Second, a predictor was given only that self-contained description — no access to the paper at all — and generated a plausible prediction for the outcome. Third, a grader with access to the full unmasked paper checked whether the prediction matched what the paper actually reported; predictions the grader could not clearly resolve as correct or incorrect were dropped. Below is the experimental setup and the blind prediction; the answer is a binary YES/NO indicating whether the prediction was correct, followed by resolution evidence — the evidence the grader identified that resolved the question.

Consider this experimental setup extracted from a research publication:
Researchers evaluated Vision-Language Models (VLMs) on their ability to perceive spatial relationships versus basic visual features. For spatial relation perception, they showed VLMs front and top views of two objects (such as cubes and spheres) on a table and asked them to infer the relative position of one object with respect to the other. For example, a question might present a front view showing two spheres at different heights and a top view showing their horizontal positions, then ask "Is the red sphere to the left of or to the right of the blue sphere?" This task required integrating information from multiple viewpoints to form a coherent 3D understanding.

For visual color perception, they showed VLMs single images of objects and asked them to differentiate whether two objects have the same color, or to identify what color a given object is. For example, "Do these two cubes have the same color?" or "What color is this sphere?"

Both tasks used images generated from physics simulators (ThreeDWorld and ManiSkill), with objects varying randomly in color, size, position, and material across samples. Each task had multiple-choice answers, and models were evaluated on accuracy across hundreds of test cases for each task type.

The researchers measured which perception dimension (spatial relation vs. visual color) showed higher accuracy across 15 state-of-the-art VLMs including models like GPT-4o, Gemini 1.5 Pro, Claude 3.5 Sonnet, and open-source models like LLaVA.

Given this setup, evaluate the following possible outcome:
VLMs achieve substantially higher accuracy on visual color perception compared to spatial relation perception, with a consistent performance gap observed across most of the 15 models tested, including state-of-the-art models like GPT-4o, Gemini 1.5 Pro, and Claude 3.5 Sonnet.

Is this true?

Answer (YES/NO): YES